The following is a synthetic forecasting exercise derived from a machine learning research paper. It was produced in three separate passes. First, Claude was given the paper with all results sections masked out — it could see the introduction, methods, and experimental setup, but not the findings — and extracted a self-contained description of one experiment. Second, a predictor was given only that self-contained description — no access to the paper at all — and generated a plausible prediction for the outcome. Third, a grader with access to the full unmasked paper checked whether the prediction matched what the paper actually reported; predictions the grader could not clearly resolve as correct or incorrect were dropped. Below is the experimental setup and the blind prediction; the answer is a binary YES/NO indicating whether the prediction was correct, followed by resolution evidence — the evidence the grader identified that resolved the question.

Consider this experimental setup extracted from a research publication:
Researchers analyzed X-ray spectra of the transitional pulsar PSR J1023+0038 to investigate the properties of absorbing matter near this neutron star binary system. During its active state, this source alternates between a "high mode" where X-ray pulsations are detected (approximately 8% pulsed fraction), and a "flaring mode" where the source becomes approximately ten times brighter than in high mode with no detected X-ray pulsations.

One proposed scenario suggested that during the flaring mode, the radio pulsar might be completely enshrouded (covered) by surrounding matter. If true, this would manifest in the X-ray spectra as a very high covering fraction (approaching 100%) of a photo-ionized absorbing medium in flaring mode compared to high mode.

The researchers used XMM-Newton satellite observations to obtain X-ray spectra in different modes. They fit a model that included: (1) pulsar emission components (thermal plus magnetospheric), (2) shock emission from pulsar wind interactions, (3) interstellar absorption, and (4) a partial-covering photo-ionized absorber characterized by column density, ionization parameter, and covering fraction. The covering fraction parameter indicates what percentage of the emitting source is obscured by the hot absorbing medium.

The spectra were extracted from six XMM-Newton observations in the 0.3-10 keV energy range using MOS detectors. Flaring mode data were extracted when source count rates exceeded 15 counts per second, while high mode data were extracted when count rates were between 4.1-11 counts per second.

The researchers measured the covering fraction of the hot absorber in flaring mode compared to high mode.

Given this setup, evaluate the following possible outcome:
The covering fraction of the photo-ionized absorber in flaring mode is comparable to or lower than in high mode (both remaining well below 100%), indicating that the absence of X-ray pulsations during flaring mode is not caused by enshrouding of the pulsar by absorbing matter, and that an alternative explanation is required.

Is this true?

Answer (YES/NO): YES